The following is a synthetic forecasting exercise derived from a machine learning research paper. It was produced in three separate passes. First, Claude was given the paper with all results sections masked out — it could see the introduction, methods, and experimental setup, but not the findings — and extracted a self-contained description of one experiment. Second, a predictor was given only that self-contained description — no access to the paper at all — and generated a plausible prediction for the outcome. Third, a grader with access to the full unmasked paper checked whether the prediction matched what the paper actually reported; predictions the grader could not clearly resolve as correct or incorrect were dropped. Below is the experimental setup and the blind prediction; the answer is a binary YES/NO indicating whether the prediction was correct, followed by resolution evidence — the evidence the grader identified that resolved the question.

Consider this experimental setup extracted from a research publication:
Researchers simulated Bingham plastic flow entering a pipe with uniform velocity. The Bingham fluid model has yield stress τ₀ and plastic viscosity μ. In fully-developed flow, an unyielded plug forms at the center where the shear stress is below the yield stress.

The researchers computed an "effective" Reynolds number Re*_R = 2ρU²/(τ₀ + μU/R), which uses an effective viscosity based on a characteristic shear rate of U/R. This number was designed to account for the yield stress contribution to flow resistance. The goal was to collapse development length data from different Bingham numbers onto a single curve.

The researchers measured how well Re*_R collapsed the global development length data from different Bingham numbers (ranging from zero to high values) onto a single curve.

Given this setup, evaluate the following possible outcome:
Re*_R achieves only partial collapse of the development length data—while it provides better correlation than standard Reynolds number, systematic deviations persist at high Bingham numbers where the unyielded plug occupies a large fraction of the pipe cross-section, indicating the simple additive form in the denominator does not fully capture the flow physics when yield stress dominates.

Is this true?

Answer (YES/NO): YES